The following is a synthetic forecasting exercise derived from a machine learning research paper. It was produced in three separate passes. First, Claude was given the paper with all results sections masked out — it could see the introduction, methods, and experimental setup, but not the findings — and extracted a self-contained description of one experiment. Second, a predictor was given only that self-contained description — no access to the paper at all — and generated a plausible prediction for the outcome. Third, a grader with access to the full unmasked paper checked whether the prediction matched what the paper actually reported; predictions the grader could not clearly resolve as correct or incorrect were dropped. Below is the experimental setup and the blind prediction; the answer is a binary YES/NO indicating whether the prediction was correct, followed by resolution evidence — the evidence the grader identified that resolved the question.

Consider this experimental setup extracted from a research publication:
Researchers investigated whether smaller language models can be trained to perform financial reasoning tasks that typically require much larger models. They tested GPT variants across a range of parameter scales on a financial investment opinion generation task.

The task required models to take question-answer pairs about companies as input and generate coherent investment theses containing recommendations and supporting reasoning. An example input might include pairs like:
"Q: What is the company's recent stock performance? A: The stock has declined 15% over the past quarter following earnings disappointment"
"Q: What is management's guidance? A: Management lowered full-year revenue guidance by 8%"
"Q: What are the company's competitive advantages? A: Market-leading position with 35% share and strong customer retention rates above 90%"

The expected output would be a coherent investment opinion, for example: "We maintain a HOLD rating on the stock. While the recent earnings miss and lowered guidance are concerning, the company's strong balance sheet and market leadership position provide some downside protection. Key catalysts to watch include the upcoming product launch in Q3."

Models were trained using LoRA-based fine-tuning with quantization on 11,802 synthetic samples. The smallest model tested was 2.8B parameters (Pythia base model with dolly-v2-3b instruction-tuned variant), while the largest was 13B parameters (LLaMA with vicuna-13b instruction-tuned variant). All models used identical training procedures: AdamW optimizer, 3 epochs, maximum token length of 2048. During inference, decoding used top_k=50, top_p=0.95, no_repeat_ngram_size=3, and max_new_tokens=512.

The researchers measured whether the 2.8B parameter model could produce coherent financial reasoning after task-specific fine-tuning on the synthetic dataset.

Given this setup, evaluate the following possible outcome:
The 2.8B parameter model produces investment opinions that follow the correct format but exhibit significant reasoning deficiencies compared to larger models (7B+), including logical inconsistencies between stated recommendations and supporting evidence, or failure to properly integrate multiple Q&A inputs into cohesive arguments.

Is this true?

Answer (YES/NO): NO